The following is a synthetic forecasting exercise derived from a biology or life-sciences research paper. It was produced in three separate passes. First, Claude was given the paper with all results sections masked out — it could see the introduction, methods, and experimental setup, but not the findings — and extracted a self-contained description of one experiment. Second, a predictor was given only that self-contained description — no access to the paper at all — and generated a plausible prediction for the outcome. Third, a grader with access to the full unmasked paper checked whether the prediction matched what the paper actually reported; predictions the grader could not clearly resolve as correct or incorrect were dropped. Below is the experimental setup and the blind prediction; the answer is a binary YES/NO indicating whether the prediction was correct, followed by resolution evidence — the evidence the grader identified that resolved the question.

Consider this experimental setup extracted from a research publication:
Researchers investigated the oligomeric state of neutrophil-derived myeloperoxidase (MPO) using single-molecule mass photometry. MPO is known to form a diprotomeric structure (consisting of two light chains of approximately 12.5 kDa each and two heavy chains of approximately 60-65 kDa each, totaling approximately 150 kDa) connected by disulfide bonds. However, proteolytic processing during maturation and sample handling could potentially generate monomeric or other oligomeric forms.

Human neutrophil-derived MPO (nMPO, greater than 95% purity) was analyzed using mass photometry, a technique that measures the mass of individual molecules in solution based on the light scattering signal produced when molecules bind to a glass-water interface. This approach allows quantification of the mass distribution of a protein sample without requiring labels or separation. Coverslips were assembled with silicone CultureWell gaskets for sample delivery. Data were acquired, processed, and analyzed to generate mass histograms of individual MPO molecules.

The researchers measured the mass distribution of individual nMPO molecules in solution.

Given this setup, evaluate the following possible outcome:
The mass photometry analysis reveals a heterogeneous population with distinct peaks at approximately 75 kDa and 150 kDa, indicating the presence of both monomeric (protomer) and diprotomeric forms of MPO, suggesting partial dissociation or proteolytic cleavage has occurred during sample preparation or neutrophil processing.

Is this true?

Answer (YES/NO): NO